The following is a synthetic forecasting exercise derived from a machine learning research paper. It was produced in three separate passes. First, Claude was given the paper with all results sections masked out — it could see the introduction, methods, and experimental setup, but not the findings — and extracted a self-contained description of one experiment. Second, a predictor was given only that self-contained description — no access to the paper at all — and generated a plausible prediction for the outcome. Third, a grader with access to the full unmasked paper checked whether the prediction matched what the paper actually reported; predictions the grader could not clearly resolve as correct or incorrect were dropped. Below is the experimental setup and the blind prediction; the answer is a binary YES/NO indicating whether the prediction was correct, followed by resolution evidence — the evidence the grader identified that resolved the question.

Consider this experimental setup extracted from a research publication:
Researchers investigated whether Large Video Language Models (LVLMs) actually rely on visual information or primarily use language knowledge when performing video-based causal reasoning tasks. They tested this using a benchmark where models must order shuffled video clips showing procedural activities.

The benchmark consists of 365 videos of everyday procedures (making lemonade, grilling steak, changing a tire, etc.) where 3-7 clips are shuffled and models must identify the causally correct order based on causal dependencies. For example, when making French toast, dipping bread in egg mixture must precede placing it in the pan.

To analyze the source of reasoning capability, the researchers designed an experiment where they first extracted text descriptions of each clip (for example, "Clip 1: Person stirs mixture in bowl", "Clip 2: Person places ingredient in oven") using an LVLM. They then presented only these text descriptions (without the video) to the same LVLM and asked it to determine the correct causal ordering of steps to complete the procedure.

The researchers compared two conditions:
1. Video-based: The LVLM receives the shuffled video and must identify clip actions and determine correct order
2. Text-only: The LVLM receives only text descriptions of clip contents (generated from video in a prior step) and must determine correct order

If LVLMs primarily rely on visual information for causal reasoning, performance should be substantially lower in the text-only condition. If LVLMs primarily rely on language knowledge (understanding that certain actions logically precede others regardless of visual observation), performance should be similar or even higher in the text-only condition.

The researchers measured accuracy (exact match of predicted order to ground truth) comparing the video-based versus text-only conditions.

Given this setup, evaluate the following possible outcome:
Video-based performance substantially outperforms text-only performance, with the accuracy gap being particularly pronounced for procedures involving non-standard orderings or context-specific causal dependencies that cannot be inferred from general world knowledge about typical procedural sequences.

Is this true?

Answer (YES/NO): NO